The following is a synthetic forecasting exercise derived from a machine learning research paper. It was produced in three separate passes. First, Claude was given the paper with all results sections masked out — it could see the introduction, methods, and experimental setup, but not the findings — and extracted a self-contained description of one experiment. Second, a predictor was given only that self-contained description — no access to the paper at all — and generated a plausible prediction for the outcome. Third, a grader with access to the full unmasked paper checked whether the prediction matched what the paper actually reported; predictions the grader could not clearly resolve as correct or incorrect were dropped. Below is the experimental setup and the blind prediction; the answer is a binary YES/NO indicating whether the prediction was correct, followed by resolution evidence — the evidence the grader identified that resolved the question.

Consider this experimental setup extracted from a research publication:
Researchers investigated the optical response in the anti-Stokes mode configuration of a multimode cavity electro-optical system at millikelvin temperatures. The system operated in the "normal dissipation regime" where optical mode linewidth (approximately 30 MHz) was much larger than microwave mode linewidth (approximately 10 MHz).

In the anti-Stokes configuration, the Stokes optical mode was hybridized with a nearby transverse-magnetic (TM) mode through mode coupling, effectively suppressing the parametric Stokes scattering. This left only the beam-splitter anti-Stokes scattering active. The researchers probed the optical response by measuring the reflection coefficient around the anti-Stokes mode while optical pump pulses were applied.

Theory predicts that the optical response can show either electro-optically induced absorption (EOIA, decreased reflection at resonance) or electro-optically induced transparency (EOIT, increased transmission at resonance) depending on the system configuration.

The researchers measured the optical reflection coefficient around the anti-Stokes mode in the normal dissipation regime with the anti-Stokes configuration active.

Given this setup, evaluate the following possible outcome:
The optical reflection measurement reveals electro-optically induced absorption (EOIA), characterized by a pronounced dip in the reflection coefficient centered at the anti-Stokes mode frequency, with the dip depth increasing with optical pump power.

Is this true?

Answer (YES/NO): NO